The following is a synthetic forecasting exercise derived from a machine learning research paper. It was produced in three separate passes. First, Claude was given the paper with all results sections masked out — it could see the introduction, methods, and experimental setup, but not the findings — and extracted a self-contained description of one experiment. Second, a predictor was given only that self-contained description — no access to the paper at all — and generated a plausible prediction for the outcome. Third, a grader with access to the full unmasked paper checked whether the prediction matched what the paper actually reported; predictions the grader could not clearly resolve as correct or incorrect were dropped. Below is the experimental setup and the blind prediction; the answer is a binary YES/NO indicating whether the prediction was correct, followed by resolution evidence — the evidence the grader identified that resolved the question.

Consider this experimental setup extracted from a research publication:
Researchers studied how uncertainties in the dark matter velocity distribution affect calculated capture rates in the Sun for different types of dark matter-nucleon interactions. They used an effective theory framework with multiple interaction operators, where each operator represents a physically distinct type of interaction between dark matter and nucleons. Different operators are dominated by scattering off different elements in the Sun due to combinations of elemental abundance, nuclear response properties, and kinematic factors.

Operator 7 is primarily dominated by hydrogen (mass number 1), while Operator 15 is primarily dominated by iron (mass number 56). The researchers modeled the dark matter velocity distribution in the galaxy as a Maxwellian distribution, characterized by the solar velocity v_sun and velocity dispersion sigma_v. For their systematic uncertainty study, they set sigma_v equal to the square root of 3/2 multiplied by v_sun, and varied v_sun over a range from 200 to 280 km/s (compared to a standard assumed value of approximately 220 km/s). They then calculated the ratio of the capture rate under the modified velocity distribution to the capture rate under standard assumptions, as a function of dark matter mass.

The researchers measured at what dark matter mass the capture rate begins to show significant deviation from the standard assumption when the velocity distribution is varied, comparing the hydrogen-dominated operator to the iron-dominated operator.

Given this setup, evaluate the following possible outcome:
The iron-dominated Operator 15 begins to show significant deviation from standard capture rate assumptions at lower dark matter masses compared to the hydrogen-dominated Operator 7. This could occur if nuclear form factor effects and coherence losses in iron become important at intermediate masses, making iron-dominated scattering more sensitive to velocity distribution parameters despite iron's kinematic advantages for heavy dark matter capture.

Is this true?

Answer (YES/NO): NO